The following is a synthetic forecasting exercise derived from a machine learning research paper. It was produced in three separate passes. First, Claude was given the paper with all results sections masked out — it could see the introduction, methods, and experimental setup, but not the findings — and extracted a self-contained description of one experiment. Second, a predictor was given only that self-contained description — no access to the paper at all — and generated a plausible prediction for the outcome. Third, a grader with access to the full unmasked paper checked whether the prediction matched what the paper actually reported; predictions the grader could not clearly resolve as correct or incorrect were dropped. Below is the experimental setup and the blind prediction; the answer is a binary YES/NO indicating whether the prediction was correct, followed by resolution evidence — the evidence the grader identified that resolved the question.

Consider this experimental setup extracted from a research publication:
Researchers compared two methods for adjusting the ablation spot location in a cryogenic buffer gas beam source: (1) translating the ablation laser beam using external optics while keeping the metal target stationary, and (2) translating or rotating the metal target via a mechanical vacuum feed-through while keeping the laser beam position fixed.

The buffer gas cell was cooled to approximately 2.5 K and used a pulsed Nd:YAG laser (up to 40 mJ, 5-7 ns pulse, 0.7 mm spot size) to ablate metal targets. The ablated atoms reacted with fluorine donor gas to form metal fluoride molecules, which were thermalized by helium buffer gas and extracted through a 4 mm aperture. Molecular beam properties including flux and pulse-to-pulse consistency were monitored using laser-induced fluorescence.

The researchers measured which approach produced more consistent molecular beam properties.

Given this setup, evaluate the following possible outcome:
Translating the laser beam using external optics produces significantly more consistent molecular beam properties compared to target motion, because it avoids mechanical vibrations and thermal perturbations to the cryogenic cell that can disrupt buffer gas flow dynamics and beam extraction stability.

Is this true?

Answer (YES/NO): NO